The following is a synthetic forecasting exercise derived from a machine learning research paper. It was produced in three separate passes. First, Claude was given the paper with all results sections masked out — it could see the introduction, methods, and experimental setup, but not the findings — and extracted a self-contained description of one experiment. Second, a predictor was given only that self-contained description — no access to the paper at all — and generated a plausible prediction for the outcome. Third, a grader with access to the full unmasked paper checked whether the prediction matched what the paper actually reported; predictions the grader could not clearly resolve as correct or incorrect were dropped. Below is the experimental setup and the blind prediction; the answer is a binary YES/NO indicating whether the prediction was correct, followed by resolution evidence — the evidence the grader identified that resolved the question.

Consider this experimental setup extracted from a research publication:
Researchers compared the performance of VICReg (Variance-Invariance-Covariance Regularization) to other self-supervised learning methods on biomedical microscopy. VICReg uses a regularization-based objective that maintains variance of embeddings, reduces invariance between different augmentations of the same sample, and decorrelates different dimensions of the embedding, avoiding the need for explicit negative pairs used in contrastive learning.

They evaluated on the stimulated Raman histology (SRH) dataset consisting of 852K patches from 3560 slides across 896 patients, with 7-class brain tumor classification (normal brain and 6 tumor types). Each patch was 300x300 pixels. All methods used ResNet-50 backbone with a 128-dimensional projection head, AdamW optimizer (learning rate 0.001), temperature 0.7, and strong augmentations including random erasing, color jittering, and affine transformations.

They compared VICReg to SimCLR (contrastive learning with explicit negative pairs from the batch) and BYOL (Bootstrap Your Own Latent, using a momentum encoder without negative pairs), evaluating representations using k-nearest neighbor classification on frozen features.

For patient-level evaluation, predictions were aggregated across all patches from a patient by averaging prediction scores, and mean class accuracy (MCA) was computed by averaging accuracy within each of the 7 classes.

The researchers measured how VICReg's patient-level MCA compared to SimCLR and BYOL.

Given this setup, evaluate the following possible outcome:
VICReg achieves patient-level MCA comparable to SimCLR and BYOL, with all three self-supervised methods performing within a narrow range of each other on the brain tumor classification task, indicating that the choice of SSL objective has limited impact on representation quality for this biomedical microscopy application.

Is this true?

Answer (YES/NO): NO